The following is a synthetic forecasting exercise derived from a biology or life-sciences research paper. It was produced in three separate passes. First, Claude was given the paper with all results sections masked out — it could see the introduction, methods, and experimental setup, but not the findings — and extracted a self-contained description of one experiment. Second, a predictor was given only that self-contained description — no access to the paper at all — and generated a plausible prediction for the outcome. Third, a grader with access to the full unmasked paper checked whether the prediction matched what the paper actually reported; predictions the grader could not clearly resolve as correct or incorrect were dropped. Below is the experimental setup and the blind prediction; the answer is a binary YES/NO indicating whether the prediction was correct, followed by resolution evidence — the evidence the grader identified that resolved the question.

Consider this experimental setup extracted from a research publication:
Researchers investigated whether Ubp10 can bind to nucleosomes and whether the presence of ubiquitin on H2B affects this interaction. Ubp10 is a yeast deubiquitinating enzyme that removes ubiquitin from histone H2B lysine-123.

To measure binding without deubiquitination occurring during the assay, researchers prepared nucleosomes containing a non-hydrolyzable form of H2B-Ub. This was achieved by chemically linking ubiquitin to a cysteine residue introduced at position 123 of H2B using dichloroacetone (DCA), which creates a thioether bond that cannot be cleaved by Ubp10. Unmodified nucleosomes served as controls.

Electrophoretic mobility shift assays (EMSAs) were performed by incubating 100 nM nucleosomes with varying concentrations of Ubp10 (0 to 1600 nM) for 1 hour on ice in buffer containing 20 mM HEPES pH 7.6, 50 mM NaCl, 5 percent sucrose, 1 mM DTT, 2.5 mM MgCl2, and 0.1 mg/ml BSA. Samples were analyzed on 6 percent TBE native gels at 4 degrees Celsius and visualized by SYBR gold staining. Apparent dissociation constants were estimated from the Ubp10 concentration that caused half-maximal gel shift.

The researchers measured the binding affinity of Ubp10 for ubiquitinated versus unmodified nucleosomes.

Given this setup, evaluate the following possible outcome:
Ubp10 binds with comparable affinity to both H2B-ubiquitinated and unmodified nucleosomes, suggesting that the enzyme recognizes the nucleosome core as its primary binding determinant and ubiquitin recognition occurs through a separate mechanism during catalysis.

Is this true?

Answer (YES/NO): YES